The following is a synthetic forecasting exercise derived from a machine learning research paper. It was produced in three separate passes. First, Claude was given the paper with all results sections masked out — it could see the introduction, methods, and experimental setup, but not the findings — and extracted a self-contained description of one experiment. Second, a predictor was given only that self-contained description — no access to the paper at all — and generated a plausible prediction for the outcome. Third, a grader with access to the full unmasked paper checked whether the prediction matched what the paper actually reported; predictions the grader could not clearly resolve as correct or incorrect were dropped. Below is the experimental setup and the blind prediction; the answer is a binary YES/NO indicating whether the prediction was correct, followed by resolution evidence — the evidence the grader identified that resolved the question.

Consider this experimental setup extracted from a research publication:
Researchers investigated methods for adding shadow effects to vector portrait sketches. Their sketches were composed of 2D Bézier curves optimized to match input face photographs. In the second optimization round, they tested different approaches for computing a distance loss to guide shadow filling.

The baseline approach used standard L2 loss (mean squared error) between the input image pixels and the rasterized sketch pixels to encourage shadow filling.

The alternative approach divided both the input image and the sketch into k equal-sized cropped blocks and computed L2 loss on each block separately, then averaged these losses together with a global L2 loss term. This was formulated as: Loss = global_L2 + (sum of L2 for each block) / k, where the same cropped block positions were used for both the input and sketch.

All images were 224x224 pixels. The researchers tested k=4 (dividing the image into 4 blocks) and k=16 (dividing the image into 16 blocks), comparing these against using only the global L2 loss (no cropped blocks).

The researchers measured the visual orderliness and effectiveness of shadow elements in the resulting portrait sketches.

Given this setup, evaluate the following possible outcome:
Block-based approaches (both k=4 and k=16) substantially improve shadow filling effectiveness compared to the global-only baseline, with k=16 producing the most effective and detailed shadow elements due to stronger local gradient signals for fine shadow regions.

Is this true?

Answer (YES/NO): YES